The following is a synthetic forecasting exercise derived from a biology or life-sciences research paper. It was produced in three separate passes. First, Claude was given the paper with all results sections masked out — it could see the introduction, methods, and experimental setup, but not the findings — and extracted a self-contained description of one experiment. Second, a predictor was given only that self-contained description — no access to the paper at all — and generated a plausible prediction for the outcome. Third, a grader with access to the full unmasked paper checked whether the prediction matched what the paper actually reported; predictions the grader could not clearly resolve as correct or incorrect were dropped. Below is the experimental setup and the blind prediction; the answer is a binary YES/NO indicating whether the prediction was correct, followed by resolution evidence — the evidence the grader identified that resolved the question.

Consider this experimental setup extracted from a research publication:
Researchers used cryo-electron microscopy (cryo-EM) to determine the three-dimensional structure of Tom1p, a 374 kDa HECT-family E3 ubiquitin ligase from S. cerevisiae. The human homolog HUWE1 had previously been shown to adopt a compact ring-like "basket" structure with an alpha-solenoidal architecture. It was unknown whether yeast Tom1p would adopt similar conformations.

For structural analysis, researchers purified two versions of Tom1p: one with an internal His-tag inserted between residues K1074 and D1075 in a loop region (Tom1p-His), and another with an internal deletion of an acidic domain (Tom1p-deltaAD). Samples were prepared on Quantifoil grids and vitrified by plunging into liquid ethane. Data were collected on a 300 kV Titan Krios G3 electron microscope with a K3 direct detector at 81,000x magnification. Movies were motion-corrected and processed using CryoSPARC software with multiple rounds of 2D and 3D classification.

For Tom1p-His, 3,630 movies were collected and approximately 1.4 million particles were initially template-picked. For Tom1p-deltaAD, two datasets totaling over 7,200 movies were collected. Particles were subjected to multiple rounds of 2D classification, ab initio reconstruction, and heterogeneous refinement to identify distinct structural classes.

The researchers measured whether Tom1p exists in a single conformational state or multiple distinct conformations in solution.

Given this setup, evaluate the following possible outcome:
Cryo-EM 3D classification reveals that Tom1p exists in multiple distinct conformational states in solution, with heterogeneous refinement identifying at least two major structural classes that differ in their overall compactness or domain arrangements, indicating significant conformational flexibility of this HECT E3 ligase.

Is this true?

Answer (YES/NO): YES